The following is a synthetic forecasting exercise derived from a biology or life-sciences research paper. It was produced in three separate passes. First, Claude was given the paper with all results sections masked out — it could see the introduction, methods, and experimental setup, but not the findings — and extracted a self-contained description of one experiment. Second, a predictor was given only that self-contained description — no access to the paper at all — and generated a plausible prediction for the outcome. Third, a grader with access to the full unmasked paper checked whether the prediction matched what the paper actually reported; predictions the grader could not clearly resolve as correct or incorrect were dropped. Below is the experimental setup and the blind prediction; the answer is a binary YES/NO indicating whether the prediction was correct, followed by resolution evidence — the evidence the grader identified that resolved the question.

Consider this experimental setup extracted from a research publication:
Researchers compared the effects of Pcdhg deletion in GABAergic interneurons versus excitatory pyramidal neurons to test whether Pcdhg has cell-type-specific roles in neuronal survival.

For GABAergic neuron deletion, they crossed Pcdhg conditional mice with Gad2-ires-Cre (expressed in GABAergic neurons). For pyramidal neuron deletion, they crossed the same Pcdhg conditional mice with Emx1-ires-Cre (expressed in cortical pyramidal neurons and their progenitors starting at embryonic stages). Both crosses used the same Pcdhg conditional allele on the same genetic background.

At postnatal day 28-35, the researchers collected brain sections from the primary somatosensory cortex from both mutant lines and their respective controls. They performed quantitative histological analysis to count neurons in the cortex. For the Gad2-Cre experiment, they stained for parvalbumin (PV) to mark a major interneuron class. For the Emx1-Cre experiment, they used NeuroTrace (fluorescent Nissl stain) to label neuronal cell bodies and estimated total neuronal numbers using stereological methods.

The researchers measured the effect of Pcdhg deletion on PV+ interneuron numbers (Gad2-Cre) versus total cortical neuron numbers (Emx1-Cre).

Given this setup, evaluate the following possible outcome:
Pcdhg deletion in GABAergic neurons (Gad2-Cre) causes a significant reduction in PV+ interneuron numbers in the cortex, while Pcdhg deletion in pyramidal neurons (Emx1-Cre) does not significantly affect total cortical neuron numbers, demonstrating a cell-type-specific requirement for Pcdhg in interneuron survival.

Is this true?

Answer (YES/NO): YES